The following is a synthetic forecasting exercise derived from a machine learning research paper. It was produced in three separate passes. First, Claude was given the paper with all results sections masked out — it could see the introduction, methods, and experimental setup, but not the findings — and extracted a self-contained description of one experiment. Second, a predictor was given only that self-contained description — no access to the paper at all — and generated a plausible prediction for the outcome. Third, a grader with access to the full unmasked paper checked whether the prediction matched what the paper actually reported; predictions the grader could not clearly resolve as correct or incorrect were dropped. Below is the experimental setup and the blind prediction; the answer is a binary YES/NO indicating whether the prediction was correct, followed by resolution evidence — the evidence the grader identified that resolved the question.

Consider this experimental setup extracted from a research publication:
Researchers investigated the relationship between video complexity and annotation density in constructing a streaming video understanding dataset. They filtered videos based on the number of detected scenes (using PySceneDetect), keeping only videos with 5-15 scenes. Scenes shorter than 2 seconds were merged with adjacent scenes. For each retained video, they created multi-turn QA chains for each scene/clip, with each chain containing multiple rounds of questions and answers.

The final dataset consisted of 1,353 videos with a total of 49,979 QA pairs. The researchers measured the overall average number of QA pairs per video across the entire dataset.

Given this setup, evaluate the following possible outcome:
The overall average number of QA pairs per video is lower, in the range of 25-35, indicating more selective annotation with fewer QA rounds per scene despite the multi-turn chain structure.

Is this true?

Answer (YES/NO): NO